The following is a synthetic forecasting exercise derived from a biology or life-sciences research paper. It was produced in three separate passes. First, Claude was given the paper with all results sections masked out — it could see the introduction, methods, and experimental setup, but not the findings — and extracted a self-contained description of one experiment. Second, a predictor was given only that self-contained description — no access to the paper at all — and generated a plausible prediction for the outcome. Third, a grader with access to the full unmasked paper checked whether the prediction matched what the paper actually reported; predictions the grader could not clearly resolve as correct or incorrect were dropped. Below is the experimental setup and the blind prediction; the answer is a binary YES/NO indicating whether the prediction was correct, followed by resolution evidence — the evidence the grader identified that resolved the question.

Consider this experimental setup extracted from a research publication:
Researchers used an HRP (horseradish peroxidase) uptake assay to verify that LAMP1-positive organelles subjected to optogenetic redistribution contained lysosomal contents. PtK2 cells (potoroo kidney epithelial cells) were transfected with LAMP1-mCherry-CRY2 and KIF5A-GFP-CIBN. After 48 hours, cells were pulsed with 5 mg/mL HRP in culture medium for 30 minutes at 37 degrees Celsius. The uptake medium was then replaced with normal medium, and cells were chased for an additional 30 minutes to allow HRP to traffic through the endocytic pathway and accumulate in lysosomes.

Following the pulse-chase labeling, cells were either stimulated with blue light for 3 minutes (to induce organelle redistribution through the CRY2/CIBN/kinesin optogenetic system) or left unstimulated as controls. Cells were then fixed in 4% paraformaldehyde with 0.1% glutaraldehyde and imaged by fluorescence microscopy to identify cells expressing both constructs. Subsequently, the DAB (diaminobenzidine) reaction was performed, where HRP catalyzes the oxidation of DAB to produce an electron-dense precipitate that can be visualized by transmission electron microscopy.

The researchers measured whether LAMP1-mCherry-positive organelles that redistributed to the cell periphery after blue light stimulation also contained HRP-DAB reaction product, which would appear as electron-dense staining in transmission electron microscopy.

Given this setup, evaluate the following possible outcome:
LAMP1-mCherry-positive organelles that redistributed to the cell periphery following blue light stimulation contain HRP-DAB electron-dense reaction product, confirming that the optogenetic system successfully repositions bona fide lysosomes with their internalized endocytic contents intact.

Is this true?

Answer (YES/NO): YES